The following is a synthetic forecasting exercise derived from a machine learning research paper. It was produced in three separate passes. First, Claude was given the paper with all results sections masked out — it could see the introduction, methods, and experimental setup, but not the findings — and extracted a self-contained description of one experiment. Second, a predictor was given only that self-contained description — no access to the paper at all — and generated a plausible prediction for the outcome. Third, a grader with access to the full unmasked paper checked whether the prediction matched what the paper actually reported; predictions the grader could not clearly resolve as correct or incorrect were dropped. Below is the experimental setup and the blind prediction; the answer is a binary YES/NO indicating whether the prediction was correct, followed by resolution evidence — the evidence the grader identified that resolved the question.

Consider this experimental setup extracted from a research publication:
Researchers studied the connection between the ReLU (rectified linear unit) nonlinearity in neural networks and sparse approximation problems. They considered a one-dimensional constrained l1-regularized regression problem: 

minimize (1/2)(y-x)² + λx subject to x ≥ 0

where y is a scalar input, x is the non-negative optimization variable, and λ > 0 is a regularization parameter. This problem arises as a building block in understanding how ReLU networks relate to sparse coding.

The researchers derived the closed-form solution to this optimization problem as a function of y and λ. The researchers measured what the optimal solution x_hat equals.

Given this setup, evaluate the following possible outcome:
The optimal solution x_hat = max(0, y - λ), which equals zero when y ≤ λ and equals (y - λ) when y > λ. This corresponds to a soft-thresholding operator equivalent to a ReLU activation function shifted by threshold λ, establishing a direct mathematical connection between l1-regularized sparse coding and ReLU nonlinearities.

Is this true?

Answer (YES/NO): YES